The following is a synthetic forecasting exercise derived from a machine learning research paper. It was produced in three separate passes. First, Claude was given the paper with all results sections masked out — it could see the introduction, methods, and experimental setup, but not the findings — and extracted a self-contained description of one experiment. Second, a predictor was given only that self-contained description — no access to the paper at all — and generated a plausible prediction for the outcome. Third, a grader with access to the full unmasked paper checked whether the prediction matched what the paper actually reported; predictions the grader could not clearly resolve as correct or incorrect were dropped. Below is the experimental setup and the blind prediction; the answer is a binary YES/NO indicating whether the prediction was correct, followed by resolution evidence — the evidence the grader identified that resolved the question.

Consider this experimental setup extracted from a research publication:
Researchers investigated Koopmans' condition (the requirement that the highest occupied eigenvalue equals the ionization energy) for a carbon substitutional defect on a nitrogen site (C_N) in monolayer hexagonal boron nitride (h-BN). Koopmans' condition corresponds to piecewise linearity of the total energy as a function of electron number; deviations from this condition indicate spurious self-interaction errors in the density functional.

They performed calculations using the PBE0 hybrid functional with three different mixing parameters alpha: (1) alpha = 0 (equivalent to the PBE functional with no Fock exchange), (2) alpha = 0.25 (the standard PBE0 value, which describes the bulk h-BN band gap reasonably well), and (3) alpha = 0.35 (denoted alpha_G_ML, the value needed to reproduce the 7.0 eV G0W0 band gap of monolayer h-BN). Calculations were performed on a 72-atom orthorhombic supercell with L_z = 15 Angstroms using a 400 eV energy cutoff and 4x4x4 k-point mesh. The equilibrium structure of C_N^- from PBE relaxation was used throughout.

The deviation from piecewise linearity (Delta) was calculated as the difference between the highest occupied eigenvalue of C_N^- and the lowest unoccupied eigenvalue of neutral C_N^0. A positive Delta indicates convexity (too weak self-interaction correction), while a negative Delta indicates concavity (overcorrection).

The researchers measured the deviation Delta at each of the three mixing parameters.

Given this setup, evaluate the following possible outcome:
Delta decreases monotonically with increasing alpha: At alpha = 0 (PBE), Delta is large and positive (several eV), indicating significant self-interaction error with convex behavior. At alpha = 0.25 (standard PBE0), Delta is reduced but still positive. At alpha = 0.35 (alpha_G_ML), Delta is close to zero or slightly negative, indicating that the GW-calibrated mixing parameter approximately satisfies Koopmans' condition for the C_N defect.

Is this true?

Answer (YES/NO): NO